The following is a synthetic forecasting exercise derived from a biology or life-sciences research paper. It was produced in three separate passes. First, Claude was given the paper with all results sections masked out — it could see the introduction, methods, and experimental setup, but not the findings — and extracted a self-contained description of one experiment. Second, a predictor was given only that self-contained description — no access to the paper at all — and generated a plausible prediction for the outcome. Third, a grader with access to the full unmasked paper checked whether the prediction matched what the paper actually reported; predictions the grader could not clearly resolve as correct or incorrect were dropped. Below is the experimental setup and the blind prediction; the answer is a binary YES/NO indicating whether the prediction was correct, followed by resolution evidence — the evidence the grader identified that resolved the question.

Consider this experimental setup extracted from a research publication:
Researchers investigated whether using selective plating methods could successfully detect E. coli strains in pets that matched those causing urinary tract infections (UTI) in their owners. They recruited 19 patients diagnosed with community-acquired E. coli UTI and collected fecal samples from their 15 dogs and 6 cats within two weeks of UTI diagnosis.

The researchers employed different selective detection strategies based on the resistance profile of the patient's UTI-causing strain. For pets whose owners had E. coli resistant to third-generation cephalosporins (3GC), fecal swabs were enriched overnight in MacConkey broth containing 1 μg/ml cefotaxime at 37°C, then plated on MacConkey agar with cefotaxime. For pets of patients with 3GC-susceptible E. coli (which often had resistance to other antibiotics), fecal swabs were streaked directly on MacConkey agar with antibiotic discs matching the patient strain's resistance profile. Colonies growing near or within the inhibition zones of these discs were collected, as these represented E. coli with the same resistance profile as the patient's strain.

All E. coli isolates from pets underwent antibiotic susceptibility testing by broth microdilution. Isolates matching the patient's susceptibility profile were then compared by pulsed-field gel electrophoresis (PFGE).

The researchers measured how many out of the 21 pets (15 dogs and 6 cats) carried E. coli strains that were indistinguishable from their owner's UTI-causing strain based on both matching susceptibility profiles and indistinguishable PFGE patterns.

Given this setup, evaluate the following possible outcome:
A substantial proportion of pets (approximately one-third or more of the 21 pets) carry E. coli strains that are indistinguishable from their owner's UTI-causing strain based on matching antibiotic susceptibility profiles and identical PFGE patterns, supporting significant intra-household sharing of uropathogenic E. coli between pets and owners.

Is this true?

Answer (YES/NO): NO